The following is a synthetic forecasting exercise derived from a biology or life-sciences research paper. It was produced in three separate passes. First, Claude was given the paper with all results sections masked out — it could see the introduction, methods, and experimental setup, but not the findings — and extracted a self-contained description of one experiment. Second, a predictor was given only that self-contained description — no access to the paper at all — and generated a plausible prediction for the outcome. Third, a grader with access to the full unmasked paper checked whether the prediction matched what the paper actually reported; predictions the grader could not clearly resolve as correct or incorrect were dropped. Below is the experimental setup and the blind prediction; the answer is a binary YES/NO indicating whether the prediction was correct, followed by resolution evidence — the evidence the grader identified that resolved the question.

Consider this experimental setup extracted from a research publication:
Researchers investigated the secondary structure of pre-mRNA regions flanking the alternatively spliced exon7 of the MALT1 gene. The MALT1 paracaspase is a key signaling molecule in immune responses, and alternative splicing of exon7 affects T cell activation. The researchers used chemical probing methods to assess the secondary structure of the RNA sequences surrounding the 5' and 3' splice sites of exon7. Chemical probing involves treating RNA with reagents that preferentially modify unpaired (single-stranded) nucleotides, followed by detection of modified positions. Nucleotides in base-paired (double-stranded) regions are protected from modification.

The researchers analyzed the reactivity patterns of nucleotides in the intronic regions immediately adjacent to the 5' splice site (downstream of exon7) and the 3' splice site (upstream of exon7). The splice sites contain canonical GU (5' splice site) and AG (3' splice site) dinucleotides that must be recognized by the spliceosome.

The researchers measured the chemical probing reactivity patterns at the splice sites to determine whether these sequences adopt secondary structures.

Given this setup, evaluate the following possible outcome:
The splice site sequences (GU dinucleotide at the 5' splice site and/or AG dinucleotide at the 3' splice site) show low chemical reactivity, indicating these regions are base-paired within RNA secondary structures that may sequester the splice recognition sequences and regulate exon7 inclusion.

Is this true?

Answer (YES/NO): YES